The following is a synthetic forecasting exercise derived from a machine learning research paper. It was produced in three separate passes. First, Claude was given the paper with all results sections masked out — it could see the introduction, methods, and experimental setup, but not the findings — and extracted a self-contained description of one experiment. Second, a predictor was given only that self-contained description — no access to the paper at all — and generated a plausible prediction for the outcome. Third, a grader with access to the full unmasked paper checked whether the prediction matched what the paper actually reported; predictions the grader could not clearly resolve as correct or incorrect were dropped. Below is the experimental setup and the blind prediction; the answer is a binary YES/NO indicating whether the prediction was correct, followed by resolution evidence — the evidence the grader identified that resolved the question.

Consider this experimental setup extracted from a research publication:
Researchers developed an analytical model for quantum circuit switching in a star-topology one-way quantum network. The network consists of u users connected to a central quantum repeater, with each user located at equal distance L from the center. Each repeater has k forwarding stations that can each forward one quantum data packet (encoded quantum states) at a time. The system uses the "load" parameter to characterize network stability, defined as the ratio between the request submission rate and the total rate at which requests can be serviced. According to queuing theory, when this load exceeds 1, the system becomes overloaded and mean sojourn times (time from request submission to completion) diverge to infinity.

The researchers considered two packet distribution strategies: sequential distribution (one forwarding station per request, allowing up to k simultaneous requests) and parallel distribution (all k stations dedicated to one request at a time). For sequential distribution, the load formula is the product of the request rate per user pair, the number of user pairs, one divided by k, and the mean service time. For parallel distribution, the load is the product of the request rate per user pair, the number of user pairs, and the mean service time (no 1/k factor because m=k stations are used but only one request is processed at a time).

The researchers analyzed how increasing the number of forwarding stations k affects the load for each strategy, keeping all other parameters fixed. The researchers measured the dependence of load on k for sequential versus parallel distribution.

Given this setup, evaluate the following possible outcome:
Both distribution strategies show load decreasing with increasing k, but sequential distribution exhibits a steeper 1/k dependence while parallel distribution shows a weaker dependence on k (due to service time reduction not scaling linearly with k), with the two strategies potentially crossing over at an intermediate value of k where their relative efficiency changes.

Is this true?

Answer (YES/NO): NO